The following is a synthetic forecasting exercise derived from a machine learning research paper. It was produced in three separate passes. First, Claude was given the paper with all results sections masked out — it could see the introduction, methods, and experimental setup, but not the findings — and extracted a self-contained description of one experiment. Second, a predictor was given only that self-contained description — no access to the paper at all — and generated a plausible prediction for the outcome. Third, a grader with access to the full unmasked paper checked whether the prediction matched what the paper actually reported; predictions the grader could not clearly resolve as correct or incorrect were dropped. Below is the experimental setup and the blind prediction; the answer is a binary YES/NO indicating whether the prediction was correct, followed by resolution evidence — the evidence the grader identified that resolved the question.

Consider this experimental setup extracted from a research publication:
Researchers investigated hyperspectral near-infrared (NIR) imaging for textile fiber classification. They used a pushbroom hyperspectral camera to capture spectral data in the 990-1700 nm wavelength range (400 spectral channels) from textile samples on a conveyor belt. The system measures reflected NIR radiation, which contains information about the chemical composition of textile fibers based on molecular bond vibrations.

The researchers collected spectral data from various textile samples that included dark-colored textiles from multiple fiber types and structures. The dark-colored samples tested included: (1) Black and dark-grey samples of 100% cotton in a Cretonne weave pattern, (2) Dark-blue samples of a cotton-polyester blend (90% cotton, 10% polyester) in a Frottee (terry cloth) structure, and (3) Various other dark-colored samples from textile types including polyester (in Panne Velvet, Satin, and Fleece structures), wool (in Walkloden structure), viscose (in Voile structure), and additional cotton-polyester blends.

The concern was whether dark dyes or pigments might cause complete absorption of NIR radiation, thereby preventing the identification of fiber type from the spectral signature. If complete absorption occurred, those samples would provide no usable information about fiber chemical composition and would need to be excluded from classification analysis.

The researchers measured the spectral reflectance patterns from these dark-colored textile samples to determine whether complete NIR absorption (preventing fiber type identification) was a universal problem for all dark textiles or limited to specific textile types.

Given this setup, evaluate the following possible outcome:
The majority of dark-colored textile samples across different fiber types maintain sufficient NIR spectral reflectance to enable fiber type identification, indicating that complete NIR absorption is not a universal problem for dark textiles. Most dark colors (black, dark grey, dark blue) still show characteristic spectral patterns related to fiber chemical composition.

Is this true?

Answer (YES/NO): YES